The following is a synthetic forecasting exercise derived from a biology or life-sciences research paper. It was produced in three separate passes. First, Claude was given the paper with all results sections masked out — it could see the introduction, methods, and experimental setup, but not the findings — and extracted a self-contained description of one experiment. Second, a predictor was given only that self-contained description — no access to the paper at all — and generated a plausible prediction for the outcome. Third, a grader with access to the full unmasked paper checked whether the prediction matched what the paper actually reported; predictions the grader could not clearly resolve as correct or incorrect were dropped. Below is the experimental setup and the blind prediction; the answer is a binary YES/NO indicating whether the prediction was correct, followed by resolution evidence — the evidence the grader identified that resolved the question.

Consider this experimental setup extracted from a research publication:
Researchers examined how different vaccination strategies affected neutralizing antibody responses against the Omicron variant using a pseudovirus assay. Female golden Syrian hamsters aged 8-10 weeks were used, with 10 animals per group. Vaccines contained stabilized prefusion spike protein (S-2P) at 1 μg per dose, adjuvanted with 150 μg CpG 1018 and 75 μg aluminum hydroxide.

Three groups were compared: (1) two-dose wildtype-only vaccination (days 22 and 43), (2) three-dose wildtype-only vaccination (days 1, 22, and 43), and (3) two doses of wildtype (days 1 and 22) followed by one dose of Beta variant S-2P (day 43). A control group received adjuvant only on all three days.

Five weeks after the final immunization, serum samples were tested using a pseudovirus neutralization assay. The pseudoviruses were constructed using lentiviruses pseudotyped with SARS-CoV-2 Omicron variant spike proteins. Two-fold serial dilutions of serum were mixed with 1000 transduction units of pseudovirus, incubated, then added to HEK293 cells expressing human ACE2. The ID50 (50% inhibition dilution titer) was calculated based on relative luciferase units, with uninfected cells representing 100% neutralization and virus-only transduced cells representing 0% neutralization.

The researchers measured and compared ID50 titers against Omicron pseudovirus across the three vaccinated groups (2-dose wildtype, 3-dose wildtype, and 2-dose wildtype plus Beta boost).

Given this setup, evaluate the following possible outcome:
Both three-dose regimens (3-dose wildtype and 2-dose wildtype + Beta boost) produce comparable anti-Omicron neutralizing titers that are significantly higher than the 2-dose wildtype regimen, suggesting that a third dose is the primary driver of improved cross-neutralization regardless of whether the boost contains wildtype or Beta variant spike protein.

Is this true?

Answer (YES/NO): NO